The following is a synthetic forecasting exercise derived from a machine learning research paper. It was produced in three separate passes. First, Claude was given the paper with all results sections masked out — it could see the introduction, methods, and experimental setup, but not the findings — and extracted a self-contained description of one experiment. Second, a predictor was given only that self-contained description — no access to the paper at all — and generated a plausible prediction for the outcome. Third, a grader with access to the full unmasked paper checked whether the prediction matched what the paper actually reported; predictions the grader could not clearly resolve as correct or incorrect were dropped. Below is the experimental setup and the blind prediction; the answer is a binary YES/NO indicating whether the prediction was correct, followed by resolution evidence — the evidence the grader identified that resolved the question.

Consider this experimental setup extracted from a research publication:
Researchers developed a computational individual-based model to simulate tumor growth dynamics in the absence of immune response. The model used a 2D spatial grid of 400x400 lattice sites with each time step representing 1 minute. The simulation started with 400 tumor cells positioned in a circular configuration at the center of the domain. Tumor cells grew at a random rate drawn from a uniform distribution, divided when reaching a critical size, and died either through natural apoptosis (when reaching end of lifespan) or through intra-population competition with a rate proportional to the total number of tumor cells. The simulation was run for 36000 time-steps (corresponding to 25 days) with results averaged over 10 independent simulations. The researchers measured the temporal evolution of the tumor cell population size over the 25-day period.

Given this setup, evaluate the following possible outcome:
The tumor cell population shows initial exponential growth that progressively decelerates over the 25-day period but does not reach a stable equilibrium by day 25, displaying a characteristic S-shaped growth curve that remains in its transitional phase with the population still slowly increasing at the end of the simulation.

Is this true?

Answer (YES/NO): NO